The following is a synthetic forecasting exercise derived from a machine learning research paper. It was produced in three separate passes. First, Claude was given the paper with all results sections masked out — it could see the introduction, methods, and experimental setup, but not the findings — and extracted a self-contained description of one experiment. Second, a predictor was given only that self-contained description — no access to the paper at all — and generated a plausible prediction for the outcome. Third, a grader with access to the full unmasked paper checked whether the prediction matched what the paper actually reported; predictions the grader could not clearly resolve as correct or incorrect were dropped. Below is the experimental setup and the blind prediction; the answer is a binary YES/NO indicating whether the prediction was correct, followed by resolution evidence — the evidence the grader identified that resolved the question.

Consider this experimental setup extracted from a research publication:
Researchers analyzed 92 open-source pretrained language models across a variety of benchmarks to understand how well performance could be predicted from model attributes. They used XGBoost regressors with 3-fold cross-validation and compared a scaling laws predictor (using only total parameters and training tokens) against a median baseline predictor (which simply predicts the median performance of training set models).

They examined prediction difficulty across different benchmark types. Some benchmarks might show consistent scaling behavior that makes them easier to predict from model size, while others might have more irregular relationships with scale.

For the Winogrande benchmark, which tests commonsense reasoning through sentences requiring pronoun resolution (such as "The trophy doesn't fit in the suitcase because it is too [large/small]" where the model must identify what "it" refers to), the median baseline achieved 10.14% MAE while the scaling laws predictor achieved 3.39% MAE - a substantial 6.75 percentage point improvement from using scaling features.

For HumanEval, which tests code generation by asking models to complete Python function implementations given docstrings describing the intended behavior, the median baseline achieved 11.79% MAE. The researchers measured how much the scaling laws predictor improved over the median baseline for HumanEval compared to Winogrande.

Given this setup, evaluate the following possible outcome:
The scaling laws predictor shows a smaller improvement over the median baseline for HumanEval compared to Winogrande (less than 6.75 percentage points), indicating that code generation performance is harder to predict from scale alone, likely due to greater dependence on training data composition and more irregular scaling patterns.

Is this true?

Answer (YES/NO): YES